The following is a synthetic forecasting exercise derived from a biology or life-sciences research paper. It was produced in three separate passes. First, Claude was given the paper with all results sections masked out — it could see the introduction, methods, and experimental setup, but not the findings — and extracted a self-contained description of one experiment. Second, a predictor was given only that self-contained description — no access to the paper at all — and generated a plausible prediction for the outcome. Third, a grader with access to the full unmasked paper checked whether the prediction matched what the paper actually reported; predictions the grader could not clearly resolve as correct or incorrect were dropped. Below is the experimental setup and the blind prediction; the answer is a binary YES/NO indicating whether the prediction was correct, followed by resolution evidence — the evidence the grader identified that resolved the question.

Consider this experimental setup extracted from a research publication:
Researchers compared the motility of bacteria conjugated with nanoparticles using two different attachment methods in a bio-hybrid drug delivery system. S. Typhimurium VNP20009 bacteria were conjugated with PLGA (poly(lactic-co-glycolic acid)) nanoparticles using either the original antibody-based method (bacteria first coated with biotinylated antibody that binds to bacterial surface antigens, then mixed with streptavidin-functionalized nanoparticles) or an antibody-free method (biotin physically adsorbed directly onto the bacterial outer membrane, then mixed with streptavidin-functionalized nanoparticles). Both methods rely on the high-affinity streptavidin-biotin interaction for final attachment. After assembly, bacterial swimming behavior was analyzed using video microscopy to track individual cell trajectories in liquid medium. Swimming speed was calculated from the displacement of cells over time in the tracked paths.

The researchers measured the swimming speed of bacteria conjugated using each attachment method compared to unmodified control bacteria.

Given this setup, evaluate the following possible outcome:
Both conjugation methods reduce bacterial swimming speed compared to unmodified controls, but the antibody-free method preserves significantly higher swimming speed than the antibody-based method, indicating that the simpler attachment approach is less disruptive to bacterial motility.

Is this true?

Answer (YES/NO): NO